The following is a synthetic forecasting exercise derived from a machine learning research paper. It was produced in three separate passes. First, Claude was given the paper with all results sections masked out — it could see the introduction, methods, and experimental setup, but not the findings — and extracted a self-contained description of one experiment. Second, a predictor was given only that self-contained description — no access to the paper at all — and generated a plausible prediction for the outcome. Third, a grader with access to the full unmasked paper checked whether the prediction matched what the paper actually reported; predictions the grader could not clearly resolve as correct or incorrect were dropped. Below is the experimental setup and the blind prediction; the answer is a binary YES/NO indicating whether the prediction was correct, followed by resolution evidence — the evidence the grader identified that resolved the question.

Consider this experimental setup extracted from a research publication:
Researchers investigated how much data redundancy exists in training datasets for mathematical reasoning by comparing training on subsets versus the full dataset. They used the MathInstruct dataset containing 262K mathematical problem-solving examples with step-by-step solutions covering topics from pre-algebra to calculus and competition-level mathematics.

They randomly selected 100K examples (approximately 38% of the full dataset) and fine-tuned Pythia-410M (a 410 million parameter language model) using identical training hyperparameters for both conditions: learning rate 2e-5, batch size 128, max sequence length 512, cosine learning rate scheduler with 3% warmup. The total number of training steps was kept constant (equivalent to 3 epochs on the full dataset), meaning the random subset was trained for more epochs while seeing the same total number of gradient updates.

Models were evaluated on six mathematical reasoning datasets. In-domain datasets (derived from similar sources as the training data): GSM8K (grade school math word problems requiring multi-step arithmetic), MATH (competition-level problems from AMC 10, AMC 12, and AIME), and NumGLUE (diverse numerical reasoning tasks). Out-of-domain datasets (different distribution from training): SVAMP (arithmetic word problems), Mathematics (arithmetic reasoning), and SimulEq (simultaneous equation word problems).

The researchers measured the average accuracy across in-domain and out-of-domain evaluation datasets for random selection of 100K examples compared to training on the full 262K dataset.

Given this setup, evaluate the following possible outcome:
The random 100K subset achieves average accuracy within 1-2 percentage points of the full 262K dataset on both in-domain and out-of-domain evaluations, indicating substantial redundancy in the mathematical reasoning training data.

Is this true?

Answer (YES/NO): NO